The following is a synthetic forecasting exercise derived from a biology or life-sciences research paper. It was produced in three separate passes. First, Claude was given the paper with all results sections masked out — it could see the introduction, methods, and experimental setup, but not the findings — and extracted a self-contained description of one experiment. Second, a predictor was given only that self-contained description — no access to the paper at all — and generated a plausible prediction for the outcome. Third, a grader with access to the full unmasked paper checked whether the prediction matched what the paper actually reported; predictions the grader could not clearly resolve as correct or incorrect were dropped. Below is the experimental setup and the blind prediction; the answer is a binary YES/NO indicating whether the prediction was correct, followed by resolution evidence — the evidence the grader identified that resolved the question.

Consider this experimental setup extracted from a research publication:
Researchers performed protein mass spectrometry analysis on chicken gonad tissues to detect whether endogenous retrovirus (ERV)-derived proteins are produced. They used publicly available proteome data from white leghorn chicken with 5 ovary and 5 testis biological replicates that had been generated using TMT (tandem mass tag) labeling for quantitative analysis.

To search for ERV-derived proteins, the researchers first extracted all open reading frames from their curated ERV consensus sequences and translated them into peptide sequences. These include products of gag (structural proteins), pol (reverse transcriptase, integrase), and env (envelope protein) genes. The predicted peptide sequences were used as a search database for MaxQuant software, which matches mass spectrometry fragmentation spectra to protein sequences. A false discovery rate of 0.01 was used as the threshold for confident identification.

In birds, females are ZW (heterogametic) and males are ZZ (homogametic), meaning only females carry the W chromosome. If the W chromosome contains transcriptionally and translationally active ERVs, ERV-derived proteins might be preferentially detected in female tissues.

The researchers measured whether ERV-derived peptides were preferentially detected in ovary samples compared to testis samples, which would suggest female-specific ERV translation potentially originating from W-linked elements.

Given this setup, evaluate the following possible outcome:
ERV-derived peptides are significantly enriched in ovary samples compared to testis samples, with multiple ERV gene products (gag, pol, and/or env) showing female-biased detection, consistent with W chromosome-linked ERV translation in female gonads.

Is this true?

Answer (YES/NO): YES